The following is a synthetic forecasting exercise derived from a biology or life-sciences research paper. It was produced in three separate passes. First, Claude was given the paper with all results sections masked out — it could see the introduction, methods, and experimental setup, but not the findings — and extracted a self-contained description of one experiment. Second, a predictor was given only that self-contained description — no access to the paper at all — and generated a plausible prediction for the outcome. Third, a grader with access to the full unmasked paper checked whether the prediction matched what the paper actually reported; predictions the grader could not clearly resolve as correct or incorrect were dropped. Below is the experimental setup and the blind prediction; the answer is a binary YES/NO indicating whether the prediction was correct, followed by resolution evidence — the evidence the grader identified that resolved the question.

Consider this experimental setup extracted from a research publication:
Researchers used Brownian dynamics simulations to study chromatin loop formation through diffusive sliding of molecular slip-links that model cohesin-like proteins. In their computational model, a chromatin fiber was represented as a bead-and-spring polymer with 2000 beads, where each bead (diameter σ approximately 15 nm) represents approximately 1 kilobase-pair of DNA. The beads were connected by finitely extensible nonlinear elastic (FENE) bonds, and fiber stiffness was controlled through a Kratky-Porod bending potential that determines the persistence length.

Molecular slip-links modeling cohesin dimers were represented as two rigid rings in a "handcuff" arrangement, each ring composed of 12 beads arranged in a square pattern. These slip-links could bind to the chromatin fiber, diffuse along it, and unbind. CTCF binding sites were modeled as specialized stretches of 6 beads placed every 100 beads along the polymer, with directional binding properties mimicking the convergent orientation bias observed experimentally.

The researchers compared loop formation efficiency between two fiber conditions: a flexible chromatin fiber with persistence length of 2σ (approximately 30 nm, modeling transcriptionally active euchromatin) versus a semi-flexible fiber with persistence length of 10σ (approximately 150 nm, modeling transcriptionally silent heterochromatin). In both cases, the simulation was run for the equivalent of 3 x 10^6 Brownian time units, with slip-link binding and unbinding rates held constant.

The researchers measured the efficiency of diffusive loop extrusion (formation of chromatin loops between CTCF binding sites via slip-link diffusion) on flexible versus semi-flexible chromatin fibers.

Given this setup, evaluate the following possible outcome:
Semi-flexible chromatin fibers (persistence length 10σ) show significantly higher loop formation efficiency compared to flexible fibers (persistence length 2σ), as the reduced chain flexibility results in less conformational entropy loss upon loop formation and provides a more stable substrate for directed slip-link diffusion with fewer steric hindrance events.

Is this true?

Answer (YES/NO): YES